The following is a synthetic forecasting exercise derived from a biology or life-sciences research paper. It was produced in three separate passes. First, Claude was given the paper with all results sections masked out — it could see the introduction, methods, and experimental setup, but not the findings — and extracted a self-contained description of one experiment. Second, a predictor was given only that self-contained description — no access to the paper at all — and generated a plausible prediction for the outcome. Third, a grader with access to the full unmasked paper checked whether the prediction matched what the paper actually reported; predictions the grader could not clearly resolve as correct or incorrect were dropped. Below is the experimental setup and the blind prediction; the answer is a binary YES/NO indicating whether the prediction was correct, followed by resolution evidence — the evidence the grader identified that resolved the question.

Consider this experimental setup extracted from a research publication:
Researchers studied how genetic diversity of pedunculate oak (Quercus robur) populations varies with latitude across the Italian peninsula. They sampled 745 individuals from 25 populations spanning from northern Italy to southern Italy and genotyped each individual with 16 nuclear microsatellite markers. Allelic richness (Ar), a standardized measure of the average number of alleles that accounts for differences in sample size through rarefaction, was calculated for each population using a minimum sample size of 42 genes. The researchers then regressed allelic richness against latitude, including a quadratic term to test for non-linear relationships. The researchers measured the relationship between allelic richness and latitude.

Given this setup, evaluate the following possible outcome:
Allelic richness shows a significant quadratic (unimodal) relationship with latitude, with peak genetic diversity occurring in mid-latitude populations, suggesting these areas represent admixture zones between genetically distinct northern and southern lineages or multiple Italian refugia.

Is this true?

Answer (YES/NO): YES